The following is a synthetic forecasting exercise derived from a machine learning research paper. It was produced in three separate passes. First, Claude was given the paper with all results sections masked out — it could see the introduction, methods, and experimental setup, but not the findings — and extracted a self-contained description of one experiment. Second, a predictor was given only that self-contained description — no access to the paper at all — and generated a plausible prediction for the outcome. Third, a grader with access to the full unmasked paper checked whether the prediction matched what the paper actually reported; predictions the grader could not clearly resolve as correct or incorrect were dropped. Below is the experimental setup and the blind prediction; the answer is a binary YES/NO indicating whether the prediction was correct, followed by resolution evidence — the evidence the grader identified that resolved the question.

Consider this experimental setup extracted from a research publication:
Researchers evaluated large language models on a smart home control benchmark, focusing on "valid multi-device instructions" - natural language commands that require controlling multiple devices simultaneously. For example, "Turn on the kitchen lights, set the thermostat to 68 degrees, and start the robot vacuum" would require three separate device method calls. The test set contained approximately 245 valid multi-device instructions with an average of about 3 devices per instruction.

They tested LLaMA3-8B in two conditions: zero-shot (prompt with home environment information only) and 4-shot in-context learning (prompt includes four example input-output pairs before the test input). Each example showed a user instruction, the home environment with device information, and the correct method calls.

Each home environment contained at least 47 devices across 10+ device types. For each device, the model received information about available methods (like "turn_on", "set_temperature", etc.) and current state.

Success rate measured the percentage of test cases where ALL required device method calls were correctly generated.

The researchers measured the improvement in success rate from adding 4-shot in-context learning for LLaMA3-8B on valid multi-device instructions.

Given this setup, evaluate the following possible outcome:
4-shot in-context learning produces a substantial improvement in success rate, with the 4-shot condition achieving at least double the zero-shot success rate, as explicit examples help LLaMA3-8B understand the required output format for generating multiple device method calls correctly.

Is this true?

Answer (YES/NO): YES